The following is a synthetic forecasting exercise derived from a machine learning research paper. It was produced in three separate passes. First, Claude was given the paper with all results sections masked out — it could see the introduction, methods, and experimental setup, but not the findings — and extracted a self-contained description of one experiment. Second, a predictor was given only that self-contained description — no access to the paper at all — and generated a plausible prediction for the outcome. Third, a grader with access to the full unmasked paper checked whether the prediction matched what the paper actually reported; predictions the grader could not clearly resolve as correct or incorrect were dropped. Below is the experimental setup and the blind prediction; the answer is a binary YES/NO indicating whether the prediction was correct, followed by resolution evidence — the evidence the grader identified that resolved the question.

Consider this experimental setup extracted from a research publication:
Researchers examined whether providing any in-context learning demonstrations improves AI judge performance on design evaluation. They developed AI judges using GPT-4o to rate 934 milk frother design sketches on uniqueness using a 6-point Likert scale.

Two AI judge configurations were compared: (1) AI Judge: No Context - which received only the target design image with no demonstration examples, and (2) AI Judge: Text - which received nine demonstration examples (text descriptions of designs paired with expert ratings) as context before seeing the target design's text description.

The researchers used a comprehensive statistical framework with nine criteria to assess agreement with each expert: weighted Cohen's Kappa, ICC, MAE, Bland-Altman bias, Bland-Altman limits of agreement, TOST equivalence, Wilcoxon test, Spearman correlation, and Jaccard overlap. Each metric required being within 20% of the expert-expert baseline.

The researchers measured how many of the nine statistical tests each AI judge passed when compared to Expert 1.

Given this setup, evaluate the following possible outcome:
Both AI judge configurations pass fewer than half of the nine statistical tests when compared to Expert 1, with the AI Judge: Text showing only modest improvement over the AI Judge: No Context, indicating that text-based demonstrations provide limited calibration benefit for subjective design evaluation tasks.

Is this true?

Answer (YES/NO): NO